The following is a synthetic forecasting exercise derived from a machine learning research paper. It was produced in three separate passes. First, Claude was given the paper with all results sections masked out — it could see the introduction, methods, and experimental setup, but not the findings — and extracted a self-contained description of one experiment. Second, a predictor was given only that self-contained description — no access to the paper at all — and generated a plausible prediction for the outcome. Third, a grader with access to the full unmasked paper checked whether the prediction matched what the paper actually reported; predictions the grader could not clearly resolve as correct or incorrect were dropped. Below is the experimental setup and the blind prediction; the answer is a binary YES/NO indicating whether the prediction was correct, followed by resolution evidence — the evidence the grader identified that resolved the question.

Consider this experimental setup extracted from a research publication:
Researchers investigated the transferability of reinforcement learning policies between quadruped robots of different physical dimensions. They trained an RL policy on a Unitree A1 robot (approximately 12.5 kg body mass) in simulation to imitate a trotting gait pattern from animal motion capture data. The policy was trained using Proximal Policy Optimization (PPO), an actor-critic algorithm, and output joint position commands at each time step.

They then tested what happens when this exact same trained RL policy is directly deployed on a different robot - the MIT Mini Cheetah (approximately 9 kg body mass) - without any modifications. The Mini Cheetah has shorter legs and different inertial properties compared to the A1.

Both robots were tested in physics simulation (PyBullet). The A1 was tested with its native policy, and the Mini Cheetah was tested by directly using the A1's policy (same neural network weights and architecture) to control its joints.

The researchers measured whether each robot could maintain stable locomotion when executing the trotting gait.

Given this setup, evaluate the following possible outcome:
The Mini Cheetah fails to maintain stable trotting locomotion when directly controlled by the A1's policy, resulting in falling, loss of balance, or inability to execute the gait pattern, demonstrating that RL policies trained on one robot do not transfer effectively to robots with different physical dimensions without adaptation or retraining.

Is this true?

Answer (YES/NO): YES